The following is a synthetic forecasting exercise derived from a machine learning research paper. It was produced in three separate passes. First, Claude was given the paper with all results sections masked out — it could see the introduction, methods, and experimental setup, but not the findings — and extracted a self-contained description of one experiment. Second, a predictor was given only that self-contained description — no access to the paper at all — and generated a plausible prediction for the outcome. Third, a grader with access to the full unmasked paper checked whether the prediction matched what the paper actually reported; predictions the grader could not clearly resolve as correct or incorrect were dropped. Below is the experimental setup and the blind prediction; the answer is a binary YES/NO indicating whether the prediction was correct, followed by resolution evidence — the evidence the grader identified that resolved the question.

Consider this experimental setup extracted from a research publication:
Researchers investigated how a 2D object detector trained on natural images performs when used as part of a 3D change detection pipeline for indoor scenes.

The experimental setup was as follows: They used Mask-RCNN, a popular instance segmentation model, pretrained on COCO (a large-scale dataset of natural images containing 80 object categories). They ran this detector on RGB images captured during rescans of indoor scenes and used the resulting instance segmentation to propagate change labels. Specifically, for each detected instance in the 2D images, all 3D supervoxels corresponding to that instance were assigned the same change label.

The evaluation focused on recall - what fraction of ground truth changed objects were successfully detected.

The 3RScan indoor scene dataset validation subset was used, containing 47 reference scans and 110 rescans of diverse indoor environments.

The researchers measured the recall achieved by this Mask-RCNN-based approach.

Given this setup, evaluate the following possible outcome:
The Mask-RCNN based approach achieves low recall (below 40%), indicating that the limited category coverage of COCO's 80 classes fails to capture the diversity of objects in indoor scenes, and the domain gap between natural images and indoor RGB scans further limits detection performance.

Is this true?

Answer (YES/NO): NO